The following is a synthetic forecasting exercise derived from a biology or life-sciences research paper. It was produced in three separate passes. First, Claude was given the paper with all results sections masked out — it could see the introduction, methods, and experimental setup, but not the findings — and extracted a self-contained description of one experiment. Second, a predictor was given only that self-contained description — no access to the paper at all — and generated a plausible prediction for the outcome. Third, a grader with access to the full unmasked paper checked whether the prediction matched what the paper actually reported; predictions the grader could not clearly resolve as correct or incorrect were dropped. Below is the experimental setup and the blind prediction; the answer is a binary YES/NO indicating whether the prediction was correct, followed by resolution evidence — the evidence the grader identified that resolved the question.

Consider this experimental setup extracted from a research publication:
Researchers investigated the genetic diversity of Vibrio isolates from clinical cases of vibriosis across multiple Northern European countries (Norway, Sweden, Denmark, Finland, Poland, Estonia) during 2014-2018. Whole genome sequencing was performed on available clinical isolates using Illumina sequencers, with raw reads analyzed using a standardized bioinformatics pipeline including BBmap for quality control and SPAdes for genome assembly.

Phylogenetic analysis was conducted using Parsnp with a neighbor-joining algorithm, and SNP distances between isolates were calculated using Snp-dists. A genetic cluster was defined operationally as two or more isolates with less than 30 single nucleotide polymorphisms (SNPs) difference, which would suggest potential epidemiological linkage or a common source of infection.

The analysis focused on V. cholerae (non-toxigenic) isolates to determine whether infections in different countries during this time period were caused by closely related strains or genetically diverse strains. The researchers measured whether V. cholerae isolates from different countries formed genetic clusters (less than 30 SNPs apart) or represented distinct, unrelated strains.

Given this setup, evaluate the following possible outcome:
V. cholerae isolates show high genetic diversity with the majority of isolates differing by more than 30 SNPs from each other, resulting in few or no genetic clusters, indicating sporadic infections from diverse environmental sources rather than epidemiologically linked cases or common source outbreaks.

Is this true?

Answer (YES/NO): NO